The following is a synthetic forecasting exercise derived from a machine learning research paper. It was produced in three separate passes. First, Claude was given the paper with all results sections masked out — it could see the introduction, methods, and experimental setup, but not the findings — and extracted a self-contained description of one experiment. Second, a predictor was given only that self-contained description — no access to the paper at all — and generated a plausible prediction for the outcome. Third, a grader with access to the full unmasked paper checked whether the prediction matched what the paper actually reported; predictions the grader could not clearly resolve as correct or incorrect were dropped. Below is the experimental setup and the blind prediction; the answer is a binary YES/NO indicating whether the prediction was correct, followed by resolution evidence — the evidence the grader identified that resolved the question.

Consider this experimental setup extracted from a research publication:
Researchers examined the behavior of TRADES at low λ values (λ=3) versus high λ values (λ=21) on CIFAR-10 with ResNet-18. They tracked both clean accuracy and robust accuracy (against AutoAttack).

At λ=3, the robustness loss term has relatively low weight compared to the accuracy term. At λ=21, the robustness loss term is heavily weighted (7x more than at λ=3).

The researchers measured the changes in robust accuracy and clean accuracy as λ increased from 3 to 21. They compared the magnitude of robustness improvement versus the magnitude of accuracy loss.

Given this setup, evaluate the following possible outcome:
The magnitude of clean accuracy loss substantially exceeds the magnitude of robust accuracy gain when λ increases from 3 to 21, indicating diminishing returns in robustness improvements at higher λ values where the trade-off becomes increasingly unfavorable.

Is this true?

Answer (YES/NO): YES